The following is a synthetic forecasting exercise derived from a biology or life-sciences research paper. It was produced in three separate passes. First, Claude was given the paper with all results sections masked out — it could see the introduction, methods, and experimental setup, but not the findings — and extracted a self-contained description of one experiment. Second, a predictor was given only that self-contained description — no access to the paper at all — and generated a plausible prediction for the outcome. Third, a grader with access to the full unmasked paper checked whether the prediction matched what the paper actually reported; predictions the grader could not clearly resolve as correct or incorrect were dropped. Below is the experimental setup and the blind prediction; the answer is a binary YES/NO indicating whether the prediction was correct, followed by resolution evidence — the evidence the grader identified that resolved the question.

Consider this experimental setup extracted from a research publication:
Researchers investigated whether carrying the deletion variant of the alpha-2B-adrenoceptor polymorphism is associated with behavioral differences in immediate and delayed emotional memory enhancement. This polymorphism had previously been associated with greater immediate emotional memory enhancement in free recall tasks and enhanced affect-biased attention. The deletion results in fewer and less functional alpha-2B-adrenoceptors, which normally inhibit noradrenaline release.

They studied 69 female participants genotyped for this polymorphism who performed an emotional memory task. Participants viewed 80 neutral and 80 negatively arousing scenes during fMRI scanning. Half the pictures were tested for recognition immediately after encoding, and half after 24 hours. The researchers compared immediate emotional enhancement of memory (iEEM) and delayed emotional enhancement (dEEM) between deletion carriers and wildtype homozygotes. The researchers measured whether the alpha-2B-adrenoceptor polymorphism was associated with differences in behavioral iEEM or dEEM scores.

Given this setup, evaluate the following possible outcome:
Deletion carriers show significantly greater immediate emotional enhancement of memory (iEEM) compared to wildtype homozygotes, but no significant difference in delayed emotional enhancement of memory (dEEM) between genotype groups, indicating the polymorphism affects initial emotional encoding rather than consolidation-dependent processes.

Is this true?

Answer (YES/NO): NO